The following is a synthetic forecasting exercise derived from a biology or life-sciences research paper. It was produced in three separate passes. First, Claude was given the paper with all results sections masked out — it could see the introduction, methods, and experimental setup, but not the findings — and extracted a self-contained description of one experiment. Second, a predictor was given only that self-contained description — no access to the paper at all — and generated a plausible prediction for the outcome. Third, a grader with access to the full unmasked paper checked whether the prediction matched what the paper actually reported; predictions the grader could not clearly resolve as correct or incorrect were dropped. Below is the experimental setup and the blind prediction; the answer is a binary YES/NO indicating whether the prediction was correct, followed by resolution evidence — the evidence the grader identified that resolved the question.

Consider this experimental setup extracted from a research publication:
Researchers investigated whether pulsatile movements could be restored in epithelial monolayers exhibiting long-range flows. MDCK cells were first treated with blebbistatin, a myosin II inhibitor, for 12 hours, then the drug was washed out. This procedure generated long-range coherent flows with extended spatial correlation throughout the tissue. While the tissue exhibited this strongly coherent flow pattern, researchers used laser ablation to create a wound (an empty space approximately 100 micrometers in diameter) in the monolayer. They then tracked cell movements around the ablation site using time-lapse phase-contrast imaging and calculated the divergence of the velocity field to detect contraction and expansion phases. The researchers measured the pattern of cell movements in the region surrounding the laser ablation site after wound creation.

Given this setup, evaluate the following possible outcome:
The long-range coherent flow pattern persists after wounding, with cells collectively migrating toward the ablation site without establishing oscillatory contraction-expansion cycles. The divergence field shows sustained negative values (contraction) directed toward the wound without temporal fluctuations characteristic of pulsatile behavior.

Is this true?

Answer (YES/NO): NO